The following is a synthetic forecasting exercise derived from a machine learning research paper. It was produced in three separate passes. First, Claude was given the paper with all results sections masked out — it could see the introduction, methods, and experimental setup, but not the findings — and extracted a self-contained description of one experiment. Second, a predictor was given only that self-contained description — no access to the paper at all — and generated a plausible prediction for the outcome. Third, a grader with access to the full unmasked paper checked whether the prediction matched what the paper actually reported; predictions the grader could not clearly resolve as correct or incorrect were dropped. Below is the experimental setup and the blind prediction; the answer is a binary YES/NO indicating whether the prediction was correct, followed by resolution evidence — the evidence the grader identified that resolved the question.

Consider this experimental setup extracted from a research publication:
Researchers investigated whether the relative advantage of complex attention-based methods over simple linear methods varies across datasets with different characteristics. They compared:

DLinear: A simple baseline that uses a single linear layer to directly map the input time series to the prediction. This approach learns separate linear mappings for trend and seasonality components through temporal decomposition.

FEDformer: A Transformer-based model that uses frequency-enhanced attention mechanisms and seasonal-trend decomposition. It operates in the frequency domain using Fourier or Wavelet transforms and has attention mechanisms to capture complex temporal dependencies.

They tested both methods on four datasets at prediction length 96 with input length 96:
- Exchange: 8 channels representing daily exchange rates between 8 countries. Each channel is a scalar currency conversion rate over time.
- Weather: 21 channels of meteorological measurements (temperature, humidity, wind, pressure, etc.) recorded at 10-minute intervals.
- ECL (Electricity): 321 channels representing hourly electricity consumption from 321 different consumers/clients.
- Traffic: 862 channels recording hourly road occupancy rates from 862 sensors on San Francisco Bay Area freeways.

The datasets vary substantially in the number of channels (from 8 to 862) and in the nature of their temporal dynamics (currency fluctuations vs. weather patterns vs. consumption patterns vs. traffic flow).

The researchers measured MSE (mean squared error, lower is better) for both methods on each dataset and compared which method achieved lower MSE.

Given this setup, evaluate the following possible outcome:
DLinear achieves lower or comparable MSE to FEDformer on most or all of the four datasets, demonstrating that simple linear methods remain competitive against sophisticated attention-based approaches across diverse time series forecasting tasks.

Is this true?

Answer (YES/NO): NO